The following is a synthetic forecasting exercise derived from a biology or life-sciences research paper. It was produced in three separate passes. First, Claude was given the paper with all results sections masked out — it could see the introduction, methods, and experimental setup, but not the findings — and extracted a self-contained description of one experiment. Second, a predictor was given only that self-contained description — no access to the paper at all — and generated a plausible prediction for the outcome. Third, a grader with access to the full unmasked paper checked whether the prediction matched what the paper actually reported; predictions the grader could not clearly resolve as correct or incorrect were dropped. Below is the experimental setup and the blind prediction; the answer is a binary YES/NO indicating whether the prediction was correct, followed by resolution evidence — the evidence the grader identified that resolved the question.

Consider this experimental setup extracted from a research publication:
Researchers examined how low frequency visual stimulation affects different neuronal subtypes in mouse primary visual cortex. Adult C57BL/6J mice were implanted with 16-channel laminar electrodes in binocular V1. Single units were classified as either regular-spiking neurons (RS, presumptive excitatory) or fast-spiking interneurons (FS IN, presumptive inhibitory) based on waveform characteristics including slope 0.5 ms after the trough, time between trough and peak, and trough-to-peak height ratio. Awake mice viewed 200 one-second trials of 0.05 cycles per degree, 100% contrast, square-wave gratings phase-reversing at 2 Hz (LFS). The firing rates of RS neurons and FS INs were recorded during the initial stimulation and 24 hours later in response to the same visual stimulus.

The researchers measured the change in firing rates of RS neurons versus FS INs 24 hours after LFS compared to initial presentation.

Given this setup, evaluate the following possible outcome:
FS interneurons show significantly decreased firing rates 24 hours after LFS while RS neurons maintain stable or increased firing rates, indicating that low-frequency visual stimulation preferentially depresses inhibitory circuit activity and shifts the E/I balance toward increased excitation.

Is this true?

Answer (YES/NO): NO